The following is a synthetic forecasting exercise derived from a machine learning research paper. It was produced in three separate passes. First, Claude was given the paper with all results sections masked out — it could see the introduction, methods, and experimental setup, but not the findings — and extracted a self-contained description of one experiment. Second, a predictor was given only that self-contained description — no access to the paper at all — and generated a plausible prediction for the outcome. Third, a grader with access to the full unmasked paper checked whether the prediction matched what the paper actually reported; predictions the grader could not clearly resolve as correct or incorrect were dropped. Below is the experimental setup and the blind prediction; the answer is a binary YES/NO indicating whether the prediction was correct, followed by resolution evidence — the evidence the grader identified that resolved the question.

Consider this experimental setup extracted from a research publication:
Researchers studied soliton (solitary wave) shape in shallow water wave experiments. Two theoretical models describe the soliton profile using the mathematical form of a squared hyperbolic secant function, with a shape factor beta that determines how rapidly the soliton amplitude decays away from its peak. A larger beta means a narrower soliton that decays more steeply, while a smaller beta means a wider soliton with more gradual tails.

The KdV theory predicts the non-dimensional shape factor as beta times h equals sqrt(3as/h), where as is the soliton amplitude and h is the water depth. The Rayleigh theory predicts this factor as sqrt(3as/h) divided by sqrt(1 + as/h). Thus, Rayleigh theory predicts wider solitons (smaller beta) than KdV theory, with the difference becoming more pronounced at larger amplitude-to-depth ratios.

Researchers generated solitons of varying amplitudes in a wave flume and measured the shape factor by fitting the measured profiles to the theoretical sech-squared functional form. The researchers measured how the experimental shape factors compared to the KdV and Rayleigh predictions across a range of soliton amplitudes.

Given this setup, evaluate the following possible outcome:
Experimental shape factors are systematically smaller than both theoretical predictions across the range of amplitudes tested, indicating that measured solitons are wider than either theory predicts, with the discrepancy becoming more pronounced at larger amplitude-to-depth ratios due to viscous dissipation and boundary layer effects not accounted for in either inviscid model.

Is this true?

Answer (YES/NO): NO